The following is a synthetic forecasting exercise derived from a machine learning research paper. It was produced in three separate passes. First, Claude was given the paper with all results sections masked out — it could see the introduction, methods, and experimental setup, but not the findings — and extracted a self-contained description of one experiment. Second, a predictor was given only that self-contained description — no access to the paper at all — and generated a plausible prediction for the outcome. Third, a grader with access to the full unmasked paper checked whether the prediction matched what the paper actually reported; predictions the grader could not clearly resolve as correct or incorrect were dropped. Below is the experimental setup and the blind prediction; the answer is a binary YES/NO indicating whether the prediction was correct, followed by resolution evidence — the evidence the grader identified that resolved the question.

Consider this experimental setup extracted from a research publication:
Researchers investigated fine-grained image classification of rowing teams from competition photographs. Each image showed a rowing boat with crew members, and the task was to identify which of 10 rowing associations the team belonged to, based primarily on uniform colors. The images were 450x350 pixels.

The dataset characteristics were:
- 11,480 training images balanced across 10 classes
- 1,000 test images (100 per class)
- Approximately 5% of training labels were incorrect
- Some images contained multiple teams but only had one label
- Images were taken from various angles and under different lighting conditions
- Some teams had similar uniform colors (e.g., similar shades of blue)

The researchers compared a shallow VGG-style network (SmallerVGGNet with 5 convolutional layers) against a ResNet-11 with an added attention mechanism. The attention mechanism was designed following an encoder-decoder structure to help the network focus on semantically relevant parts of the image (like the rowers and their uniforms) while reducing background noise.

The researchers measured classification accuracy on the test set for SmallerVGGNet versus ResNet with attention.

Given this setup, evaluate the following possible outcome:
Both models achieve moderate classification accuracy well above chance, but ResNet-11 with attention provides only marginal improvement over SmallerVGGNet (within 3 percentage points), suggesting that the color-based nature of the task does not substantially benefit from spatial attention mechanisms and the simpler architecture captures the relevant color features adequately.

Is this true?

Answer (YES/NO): NO